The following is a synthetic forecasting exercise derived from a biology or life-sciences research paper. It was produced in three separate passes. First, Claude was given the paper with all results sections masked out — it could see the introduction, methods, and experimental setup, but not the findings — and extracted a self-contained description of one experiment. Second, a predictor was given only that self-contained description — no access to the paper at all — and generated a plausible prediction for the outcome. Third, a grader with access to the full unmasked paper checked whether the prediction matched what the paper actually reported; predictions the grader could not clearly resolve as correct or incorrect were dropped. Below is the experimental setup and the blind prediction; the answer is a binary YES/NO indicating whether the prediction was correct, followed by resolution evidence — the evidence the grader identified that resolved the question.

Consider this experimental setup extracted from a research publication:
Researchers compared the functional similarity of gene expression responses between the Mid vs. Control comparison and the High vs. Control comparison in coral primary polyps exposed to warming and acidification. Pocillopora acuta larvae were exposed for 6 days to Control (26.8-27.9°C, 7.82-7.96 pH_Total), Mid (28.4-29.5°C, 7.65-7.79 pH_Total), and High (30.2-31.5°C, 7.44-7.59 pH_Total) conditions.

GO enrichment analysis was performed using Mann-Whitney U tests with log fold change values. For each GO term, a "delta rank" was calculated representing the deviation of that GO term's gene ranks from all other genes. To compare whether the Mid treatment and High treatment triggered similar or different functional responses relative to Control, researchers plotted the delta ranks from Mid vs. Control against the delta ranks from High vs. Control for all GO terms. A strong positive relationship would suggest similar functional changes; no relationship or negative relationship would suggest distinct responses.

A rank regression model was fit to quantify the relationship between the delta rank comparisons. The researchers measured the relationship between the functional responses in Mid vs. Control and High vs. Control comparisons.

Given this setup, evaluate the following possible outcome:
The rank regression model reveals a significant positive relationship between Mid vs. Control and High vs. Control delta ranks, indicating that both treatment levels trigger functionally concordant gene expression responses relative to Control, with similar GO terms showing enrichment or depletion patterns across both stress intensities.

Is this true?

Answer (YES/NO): NO